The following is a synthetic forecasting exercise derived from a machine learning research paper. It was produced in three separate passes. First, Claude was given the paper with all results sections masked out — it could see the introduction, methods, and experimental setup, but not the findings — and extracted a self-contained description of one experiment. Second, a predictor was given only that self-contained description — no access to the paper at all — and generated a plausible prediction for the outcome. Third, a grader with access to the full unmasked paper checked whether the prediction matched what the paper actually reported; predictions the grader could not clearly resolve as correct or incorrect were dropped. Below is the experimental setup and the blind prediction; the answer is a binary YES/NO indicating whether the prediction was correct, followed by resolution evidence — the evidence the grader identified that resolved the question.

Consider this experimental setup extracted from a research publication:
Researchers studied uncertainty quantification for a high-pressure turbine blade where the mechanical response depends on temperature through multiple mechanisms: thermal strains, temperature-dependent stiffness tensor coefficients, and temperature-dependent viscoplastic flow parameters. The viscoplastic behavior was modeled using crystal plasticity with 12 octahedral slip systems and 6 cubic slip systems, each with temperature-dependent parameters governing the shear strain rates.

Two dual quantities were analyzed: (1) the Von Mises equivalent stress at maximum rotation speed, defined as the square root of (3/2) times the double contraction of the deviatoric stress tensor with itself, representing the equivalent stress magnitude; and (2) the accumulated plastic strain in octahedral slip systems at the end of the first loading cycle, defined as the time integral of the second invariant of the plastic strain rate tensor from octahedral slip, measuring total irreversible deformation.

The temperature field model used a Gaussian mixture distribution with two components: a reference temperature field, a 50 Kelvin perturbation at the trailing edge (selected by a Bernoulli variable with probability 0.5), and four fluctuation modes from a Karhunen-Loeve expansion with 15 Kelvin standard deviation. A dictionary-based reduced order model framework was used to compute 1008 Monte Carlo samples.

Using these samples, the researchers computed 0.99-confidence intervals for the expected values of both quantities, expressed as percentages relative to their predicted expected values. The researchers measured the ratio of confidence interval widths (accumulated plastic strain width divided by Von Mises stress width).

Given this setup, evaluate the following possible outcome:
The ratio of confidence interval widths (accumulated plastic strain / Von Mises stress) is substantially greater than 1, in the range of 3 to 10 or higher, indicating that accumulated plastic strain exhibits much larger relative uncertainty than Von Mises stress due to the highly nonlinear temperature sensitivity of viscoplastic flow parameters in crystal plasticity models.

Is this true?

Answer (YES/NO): NO